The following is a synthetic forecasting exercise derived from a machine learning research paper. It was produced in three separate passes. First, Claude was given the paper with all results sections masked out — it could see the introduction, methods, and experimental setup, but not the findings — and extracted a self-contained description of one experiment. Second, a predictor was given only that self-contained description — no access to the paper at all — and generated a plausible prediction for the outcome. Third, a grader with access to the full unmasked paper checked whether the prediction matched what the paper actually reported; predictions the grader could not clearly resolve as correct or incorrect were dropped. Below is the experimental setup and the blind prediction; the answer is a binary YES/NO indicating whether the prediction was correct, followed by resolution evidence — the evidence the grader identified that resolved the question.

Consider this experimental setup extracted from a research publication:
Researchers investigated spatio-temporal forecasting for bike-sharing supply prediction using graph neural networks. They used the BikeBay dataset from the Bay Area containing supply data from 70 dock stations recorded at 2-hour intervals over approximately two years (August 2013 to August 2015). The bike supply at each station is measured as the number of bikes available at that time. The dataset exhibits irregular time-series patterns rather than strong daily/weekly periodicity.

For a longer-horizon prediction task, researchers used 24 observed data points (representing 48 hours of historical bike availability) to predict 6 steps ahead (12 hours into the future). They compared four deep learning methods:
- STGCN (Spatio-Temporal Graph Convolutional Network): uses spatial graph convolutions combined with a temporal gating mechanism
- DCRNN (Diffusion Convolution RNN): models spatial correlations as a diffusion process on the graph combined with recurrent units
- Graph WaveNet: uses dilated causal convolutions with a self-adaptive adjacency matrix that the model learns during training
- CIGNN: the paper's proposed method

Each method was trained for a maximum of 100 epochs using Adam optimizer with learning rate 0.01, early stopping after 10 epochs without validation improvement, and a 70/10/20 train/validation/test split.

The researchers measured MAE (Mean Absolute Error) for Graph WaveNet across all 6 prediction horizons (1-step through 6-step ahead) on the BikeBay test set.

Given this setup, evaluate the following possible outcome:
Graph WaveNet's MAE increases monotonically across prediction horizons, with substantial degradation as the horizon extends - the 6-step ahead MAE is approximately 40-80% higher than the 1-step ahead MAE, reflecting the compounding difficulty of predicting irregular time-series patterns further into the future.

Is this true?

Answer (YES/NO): NO